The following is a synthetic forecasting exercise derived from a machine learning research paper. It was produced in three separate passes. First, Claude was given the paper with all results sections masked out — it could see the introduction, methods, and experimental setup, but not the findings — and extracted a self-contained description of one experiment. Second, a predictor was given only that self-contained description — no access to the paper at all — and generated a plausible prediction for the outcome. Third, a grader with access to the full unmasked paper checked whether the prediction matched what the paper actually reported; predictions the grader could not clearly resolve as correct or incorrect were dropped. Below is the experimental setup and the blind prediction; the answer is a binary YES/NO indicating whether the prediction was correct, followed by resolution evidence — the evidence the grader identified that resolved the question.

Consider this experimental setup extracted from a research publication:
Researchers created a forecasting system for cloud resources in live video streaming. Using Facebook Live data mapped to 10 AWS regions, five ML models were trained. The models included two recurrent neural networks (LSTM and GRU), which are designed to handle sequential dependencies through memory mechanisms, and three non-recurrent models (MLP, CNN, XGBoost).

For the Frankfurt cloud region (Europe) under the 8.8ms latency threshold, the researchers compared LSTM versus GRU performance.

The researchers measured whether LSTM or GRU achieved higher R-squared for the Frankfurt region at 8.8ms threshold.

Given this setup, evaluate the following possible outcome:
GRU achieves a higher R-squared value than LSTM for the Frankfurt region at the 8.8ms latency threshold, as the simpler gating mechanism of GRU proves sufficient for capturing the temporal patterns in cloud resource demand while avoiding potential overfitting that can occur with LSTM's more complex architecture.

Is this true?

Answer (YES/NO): YES